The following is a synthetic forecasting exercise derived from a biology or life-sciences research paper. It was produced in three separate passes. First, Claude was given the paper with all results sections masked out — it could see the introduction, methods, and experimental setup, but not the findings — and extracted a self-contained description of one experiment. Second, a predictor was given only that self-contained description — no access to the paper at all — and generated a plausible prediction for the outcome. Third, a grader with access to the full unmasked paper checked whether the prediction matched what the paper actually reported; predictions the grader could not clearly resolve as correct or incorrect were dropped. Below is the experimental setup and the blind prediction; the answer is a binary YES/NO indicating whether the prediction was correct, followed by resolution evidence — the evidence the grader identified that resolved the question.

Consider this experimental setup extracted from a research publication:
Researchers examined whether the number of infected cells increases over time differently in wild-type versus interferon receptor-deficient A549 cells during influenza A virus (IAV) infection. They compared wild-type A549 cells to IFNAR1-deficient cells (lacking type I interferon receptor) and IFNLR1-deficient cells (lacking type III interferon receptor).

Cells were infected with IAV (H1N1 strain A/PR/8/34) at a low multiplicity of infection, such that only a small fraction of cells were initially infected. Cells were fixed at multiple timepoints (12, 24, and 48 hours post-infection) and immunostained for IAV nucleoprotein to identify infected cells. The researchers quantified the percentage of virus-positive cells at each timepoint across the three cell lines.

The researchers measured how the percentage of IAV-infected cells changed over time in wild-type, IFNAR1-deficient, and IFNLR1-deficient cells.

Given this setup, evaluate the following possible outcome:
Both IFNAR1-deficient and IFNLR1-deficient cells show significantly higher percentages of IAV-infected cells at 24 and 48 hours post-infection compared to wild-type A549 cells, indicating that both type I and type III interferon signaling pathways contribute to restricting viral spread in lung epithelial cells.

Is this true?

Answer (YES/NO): NO